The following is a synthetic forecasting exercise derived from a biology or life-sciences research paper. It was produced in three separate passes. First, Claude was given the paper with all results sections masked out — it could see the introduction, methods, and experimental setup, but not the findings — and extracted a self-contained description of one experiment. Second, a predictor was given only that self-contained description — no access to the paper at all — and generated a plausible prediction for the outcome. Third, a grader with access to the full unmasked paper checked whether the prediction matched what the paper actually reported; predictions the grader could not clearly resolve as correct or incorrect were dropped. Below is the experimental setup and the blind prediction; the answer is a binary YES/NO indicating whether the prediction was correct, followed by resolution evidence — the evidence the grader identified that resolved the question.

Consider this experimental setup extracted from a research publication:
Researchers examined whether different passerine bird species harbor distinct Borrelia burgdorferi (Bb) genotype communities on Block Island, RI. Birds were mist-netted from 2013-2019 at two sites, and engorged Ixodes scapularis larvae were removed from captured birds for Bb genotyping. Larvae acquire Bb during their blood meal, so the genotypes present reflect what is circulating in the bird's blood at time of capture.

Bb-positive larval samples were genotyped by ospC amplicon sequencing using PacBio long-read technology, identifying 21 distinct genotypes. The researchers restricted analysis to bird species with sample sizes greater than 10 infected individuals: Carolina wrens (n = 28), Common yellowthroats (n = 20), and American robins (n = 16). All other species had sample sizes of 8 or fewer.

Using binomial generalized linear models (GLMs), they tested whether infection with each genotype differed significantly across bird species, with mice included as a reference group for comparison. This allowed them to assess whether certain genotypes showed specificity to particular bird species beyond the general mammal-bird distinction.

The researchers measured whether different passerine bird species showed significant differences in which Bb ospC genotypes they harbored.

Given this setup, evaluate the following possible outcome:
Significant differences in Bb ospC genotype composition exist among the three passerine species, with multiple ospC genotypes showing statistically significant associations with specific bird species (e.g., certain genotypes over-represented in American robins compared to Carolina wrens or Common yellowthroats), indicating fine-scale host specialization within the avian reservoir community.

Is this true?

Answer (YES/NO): NO